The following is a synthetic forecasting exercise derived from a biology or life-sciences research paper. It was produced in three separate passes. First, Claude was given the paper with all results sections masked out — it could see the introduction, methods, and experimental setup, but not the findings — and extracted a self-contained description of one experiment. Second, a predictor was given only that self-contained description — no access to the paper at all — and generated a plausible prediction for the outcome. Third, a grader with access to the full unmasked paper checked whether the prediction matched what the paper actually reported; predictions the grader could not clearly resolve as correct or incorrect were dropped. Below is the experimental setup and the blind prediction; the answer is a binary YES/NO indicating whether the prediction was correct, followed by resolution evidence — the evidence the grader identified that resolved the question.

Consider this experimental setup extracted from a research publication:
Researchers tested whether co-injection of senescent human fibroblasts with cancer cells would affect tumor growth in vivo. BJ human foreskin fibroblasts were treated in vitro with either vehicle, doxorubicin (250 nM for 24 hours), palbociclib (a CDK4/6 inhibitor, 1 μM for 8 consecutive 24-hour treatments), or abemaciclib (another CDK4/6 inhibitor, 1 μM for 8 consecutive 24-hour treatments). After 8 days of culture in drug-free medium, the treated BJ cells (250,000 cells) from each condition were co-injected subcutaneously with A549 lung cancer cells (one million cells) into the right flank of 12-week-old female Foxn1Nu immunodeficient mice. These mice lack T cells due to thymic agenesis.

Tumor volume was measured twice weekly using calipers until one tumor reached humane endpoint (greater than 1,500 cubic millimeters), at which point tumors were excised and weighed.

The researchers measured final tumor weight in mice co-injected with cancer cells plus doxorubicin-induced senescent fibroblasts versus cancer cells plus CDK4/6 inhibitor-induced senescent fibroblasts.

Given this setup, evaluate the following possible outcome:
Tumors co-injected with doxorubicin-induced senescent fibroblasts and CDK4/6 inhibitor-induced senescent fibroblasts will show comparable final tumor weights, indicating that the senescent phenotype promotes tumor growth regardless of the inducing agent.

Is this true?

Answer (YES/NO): NO